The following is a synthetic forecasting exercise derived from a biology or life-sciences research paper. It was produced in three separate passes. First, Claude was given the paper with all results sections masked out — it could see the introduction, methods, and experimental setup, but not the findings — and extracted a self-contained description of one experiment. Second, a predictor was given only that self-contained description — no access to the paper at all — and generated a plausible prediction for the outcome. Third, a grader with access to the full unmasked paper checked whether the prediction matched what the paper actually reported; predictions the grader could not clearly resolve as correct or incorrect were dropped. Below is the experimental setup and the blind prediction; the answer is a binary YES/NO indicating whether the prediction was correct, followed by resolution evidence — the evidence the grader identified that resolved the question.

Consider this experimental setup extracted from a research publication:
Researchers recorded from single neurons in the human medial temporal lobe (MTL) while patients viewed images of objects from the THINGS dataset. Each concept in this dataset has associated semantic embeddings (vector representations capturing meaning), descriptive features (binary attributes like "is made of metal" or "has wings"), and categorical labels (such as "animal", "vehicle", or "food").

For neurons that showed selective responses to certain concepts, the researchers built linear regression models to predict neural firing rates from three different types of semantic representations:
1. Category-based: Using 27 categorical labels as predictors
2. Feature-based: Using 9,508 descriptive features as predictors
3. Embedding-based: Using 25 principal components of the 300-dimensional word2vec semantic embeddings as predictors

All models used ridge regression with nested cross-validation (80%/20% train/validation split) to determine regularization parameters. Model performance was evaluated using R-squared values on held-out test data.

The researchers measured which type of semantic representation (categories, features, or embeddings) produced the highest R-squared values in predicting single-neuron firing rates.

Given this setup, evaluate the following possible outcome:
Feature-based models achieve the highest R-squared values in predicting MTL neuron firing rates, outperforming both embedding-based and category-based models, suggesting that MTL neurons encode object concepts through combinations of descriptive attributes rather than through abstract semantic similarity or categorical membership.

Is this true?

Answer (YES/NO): NO